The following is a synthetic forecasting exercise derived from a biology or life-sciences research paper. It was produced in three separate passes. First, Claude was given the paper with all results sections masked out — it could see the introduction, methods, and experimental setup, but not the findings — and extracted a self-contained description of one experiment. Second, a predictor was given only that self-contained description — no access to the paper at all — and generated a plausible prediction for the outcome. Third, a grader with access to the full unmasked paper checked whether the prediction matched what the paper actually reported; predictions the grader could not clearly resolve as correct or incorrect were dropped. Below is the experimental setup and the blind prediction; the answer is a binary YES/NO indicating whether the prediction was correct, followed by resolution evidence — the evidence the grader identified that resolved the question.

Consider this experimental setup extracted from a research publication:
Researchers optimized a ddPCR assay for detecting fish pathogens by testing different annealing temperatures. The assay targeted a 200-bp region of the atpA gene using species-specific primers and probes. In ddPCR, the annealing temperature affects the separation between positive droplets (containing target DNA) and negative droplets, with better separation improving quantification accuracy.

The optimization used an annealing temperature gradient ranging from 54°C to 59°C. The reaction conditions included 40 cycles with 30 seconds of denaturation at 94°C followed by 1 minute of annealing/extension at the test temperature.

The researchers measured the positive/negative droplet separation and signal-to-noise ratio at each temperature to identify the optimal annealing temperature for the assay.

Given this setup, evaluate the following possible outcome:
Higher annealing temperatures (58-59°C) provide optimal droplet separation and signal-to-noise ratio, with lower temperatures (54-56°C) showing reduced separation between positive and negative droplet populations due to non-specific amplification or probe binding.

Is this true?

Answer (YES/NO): NO